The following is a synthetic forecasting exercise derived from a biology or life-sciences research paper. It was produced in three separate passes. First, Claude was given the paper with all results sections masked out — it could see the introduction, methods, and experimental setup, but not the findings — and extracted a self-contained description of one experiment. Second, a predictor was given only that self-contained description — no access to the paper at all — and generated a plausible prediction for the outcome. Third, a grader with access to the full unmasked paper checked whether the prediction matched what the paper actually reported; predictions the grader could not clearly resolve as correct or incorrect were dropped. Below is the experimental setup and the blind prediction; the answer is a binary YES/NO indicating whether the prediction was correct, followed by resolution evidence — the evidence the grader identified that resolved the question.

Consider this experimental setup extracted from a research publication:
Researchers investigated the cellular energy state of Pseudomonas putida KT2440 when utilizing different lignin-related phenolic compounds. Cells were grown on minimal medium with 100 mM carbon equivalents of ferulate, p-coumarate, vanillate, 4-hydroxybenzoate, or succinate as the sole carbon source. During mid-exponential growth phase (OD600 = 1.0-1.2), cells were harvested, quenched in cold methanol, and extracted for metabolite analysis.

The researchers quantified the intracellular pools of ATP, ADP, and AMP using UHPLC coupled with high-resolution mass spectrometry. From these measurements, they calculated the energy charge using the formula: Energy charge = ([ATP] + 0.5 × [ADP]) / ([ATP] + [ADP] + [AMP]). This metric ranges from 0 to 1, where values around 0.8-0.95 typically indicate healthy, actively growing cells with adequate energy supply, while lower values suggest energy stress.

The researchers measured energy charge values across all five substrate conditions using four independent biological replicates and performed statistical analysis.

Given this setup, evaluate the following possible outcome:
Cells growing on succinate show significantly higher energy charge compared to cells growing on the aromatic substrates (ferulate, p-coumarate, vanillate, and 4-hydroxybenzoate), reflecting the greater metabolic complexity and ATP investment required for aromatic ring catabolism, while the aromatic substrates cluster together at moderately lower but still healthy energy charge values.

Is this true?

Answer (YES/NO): NO